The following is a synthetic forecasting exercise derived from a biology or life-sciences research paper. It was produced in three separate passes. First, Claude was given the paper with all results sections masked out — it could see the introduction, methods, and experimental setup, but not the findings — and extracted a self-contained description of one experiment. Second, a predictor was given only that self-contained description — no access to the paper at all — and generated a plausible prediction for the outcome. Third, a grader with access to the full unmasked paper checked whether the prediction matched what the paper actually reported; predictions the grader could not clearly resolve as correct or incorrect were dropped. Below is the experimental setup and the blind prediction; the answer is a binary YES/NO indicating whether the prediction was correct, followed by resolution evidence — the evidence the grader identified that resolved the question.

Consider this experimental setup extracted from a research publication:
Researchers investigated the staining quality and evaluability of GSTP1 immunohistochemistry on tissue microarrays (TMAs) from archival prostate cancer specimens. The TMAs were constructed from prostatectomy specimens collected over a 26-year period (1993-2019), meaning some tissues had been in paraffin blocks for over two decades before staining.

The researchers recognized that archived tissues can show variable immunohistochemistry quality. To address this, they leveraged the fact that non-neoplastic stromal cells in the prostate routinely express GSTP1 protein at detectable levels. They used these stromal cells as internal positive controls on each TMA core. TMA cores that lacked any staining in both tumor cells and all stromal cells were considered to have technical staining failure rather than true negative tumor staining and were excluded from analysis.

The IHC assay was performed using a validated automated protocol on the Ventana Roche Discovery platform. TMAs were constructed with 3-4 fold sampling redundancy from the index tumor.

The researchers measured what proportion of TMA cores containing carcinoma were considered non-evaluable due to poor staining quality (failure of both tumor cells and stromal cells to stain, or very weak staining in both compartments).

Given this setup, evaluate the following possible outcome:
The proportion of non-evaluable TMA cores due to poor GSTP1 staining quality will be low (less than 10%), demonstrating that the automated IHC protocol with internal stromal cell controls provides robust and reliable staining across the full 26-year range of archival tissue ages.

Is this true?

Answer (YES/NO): YES